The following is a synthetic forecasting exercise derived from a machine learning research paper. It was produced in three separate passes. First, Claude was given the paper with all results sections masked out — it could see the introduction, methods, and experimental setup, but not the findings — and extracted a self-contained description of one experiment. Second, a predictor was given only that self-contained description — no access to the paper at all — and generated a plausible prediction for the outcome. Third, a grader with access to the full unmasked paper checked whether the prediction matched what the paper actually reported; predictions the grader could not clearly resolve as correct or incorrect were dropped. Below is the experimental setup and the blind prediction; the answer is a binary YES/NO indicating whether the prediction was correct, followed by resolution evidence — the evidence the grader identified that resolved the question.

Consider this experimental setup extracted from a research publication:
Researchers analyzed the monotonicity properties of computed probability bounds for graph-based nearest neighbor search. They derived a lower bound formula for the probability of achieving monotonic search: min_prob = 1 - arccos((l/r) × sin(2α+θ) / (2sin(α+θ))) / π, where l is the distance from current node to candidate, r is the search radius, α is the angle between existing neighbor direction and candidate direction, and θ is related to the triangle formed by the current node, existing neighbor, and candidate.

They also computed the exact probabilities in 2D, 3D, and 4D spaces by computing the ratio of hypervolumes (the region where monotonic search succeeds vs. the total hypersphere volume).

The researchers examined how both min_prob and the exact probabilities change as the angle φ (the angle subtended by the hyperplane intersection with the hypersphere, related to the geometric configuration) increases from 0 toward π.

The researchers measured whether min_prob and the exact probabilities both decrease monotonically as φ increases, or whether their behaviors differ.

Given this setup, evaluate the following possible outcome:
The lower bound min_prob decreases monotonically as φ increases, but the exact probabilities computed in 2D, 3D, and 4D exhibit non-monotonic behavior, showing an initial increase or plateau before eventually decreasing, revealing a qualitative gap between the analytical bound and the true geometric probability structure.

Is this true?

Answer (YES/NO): NO